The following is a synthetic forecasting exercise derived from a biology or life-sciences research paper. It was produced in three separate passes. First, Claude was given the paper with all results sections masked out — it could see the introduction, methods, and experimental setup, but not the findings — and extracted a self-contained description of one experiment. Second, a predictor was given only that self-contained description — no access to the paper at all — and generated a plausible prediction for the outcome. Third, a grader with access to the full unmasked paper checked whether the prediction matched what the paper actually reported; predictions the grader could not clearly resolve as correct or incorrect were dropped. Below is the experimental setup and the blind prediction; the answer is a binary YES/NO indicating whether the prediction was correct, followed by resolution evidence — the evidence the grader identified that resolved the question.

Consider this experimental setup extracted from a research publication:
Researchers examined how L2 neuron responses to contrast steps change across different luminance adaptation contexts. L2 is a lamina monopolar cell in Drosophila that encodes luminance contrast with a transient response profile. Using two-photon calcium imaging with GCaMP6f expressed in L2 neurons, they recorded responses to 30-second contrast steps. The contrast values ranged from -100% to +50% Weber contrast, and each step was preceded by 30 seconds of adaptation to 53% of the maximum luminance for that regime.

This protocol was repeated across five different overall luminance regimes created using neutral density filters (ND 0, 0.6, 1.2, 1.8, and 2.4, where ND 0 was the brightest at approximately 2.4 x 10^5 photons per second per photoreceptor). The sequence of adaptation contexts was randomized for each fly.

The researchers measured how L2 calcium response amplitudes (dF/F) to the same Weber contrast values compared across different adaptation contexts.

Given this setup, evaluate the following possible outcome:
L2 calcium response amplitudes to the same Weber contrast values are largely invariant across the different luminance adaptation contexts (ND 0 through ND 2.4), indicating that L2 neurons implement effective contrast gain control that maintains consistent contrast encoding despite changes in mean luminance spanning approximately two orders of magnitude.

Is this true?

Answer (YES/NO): NO